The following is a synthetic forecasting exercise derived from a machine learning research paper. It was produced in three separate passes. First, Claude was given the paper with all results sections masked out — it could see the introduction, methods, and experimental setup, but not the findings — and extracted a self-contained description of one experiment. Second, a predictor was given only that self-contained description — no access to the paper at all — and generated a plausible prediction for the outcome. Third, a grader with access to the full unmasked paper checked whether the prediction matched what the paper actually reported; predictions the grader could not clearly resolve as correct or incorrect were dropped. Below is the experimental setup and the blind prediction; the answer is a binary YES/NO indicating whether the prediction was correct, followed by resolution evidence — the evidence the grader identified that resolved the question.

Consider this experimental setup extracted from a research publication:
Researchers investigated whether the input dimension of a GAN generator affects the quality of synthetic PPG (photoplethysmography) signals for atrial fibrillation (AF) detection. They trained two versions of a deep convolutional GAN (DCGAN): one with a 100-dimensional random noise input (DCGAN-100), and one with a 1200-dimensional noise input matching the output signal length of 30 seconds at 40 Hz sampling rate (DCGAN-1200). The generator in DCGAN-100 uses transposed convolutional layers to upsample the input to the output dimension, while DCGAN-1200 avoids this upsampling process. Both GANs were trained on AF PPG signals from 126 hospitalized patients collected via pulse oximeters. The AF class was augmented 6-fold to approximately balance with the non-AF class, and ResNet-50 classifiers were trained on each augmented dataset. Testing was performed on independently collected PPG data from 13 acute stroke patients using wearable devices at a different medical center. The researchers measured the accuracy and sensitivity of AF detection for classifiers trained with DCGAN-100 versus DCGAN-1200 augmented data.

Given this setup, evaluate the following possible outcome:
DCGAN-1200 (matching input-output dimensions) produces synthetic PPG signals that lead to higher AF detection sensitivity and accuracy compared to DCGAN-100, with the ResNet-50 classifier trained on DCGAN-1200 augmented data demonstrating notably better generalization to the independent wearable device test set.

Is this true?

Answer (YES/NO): YES